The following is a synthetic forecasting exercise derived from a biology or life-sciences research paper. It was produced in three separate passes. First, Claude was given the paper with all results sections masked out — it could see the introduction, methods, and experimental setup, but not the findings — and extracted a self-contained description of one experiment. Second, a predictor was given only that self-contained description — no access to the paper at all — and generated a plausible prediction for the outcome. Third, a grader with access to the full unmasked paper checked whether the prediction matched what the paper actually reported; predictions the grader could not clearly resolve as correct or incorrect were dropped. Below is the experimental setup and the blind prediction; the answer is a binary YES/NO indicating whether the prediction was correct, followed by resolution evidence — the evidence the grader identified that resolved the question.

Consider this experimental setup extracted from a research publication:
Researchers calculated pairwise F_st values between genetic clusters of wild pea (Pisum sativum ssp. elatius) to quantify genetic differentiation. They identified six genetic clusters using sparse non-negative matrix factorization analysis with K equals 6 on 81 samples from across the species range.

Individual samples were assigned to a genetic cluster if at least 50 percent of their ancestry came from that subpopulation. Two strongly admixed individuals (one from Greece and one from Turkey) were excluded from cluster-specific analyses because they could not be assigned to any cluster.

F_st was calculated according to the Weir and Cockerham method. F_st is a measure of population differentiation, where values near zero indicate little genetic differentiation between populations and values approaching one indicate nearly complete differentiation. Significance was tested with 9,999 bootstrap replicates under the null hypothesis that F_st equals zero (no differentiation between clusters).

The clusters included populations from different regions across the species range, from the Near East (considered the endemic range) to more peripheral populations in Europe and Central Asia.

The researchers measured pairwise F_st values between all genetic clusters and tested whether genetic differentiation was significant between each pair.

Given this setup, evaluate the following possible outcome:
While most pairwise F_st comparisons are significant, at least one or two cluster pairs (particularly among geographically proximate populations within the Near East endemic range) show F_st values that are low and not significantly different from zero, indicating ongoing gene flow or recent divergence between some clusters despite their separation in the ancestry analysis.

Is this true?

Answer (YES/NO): NO